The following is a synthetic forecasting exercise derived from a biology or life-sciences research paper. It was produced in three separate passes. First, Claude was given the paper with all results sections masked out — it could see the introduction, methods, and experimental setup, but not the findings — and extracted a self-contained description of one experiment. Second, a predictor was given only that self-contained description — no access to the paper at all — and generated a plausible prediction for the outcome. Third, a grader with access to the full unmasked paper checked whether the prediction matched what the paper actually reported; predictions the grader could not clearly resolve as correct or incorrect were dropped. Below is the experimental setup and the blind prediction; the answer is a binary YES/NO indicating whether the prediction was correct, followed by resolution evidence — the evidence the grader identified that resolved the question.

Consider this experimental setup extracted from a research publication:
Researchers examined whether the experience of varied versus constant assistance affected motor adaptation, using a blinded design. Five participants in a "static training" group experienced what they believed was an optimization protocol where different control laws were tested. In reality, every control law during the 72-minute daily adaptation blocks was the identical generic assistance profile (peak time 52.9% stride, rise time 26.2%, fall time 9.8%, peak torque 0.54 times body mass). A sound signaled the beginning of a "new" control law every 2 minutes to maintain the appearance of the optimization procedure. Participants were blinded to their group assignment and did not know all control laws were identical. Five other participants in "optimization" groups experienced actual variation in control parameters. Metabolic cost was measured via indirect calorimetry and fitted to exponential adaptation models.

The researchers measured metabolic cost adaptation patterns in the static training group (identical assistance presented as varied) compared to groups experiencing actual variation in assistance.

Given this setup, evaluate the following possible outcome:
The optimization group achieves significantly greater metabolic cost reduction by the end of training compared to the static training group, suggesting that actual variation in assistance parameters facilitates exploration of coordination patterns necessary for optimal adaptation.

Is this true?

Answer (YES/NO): NO